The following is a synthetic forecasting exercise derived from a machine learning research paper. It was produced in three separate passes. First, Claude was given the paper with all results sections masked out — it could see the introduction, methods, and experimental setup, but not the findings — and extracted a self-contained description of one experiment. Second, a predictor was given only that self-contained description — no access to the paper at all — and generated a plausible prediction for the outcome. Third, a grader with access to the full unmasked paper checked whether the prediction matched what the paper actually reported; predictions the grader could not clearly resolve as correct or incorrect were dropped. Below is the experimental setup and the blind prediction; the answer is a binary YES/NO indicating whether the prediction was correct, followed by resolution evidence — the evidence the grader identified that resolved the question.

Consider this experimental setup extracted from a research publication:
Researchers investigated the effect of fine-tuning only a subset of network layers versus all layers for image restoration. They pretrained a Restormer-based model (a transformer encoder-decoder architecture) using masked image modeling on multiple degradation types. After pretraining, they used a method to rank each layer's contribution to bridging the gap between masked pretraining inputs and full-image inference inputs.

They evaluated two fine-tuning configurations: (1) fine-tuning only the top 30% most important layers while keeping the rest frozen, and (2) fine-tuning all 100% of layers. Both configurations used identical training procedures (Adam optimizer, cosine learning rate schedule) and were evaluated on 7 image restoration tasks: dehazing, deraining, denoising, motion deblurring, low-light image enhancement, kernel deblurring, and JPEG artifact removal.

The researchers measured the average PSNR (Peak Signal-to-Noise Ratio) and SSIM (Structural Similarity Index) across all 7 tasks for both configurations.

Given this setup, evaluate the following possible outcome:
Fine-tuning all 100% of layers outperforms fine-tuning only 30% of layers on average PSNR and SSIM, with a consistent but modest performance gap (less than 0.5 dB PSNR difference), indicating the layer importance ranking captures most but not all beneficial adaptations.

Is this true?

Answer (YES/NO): NO